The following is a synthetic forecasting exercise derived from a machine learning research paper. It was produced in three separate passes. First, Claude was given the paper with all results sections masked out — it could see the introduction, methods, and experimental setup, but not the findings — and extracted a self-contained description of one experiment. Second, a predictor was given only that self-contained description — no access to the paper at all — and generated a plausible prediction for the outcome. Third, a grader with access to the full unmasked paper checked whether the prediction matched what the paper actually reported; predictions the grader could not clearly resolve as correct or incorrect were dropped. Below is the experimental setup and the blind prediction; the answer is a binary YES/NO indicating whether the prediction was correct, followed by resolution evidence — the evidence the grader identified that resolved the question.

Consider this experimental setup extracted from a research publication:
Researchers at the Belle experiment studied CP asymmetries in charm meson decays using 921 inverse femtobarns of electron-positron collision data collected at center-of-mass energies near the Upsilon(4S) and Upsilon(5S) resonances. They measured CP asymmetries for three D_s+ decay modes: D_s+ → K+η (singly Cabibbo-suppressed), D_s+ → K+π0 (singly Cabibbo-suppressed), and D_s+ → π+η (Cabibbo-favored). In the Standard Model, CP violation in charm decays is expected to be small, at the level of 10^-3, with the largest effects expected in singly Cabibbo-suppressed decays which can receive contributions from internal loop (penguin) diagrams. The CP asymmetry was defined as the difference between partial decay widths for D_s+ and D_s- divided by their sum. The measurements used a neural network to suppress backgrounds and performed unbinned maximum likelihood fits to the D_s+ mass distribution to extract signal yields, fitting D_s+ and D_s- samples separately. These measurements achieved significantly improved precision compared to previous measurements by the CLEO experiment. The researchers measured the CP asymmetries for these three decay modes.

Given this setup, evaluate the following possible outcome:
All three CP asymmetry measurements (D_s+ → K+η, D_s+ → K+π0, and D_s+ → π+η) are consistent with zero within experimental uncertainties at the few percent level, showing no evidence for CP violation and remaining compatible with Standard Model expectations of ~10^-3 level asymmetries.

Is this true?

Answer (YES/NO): YES